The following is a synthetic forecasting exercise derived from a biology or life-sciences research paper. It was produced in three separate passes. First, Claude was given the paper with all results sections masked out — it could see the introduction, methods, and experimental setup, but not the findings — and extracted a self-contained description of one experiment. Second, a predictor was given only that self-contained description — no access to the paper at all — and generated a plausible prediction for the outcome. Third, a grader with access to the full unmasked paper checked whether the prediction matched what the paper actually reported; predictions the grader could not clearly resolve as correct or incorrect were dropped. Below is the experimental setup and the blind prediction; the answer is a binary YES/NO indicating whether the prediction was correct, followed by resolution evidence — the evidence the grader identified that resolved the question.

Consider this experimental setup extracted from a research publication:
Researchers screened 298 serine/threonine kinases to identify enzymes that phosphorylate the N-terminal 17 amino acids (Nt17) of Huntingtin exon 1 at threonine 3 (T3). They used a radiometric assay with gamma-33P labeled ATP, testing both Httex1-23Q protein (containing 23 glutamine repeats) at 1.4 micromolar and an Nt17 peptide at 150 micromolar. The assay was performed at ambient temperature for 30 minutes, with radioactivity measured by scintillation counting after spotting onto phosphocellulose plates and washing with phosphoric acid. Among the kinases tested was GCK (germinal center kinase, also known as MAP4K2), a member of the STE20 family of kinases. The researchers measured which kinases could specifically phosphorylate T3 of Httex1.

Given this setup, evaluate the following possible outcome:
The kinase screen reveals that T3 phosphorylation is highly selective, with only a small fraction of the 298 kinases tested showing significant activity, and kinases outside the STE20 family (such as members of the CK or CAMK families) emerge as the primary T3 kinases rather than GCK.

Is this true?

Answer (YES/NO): NO